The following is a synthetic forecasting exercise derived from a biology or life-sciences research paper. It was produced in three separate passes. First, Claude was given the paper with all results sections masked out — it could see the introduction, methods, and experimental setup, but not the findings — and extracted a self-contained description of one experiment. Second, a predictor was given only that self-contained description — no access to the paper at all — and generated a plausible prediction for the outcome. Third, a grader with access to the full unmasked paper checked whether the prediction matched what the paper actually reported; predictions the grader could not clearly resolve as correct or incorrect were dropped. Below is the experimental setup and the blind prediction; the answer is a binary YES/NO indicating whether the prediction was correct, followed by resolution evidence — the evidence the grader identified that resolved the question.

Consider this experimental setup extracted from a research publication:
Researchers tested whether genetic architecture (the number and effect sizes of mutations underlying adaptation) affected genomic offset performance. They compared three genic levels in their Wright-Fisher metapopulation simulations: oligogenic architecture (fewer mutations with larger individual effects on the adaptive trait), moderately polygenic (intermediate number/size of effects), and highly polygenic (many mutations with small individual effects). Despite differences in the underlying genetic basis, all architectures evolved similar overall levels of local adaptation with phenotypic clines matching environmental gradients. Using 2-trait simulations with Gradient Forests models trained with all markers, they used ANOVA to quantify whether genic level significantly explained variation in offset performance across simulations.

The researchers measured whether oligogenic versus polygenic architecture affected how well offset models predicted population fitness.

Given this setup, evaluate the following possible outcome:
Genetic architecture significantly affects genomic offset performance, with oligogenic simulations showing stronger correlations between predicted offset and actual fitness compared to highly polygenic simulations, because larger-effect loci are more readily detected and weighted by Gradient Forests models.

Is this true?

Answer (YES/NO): NO